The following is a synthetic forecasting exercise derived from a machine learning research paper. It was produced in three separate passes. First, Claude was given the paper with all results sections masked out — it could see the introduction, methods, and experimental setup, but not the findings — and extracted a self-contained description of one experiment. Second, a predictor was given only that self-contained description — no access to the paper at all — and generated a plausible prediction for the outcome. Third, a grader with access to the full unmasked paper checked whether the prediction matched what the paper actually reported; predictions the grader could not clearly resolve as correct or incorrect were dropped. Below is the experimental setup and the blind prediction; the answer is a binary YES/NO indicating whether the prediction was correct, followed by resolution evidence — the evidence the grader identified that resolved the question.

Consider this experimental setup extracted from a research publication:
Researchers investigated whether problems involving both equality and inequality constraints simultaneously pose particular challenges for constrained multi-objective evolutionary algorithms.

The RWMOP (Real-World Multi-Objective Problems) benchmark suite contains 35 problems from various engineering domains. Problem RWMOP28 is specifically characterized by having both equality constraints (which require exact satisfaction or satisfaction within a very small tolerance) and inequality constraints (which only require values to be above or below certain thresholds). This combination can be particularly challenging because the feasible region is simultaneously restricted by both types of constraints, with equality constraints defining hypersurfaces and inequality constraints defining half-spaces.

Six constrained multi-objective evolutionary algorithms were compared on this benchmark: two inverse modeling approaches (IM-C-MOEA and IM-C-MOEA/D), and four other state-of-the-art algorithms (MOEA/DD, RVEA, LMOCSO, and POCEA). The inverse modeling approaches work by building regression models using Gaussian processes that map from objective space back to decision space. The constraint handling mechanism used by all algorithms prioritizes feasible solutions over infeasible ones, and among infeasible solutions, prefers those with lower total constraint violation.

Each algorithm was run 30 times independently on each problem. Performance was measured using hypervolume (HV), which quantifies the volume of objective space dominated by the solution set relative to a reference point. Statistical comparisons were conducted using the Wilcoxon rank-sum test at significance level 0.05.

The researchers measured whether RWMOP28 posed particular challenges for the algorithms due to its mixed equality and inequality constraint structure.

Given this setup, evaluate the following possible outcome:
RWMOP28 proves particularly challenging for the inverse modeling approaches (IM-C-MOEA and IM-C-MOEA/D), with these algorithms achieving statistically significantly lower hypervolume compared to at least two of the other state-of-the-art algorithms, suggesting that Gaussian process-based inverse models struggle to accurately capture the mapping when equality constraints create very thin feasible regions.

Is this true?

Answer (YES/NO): NO